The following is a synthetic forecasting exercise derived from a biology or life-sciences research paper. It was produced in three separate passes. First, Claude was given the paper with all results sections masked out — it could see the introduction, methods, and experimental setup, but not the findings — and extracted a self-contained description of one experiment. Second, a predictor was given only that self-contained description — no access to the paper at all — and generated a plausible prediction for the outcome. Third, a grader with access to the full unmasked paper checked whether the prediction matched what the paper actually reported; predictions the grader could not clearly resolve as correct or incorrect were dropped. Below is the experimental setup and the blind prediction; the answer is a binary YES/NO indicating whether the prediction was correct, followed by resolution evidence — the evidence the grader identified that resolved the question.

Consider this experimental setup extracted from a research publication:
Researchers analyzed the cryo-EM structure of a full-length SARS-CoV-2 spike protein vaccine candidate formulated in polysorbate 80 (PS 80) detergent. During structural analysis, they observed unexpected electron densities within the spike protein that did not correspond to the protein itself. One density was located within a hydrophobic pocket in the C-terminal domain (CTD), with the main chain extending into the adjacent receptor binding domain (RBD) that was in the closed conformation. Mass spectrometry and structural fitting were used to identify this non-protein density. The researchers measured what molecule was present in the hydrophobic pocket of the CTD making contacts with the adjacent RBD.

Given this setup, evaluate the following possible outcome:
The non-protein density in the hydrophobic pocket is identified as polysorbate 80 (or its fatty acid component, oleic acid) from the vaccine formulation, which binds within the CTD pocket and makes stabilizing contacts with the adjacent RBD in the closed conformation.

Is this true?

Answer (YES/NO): NO